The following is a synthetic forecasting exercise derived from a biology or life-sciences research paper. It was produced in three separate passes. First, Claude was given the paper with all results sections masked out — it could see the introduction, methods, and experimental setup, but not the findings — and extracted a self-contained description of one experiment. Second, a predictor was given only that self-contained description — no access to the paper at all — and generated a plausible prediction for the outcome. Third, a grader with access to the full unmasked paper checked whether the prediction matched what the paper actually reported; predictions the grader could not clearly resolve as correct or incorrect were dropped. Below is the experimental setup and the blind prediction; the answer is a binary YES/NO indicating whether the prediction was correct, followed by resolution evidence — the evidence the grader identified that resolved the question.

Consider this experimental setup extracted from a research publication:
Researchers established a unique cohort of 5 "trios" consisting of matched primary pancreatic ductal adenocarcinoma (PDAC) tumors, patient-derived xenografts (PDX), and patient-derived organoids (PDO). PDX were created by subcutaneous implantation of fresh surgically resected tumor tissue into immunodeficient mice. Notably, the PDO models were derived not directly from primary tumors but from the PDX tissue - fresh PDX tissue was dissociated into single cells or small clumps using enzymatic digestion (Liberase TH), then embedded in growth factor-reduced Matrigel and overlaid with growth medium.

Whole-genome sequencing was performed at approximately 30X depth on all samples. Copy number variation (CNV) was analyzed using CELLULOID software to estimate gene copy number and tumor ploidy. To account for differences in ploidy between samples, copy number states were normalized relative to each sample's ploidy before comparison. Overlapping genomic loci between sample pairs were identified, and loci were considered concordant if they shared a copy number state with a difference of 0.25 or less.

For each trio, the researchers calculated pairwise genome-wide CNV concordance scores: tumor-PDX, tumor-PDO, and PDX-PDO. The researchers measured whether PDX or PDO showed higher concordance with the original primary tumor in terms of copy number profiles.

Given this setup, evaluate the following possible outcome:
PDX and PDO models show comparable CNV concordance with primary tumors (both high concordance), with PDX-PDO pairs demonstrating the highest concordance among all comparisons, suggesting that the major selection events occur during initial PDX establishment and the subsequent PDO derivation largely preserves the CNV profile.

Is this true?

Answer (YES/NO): NO